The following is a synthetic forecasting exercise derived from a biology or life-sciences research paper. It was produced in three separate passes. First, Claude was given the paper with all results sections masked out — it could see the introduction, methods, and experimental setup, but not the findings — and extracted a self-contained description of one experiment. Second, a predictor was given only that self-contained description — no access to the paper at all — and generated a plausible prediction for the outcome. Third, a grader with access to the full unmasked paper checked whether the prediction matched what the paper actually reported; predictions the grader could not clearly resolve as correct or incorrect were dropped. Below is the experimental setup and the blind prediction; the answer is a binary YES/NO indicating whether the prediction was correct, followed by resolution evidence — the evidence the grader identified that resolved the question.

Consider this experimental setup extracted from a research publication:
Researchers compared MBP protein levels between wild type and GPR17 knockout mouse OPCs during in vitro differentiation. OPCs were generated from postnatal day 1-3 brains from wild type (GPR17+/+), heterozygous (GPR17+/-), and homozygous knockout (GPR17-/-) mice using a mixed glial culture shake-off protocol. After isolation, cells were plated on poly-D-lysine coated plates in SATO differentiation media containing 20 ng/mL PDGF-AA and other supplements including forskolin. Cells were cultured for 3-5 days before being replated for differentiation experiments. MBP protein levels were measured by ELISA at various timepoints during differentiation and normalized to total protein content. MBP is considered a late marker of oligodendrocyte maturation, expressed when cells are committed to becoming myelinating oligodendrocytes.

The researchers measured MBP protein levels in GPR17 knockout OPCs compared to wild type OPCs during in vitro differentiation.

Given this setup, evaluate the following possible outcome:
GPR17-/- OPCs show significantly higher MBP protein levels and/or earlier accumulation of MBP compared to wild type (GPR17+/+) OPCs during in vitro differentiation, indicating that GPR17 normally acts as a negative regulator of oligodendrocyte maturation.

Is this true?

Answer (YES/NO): NO